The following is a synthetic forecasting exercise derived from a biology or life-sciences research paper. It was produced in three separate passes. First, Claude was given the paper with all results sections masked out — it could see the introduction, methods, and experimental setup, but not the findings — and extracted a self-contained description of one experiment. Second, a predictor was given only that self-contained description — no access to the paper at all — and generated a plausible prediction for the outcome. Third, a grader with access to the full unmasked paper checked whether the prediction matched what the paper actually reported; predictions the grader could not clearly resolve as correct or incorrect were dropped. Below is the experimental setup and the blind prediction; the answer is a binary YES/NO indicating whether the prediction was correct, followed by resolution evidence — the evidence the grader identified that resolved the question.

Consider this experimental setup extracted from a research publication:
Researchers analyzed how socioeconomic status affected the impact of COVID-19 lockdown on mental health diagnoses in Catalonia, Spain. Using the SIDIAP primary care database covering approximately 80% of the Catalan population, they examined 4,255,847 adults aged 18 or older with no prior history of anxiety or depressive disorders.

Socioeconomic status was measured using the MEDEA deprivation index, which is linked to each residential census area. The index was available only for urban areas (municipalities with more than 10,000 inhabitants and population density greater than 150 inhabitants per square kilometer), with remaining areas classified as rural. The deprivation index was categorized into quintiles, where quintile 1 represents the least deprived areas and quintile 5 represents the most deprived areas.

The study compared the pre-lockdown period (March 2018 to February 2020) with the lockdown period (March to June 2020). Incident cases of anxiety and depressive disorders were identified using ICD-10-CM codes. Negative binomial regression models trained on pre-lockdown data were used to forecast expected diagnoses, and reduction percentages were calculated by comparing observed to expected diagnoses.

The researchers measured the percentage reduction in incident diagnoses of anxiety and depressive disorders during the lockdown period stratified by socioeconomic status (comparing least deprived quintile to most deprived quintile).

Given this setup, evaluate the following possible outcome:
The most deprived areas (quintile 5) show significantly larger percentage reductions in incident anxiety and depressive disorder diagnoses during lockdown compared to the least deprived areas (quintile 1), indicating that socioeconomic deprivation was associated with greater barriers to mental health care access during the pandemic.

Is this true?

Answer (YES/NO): YES